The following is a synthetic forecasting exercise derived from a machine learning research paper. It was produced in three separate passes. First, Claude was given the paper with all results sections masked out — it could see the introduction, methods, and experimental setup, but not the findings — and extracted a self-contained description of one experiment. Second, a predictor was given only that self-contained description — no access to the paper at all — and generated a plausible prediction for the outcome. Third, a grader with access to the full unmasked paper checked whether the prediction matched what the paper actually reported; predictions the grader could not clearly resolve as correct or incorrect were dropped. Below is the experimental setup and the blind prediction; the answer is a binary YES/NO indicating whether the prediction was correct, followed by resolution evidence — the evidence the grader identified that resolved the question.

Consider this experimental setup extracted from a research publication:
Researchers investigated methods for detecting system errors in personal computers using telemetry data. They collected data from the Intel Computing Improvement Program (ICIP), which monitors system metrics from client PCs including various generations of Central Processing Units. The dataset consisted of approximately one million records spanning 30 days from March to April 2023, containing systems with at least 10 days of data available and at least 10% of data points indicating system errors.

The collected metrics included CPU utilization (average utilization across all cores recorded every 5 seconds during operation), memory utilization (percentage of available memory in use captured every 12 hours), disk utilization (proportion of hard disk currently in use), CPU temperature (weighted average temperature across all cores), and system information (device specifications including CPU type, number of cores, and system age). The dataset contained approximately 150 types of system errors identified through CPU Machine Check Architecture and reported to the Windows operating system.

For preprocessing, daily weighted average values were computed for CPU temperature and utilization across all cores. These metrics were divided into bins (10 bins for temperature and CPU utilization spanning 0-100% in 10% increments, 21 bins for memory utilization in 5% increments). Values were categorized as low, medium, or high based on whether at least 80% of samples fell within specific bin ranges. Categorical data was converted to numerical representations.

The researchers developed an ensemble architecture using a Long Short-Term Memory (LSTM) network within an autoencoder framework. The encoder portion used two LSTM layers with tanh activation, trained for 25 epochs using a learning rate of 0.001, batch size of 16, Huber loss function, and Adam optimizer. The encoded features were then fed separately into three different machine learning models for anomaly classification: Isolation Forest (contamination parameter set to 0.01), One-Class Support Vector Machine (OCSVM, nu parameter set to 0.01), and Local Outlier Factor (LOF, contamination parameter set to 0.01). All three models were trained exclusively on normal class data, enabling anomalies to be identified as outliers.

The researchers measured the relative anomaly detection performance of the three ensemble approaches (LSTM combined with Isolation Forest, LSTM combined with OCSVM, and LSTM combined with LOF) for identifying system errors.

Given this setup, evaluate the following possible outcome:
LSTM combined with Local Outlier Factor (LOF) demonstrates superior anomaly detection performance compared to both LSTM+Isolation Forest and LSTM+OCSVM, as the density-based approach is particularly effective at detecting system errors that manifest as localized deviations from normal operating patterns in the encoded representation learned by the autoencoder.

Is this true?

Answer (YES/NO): NO